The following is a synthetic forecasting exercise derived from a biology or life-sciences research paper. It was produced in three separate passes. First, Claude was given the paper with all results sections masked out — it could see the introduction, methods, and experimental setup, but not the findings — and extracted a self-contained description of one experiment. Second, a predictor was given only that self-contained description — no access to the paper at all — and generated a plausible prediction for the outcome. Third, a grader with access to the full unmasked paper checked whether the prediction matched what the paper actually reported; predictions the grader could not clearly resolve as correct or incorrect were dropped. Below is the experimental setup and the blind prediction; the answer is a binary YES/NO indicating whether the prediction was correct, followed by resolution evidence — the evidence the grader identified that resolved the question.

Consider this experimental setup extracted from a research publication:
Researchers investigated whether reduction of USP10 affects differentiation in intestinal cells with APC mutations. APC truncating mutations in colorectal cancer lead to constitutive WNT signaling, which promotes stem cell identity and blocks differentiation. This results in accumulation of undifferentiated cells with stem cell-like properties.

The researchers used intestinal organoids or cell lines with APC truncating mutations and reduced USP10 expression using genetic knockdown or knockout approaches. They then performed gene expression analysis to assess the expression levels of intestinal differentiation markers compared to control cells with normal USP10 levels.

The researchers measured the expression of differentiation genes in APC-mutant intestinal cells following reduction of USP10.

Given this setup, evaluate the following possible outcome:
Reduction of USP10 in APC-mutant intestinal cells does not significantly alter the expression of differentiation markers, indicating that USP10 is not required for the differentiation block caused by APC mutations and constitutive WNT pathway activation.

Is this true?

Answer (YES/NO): NO